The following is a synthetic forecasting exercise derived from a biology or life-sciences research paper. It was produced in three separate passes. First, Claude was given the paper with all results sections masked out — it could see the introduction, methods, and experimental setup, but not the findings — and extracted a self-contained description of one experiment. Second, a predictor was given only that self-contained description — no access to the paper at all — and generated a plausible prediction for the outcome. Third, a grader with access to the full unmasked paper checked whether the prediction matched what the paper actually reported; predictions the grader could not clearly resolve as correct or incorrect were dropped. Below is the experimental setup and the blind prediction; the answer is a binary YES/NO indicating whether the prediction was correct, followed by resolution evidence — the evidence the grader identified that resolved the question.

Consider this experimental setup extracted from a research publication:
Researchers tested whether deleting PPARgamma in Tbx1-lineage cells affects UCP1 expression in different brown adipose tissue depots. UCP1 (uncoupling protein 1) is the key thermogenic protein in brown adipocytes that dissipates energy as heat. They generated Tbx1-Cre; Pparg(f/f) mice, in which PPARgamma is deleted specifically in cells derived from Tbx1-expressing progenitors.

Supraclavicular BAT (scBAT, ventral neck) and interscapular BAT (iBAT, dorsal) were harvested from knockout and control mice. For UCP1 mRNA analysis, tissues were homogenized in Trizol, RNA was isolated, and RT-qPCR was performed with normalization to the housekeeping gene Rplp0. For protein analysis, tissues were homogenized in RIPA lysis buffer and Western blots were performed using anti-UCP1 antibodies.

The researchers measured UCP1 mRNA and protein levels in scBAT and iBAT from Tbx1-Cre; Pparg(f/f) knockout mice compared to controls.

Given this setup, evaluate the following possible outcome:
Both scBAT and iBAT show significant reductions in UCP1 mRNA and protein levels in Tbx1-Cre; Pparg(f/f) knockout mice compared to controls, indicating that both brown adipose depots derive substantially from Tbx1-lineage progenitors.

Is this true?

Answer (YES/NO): NO